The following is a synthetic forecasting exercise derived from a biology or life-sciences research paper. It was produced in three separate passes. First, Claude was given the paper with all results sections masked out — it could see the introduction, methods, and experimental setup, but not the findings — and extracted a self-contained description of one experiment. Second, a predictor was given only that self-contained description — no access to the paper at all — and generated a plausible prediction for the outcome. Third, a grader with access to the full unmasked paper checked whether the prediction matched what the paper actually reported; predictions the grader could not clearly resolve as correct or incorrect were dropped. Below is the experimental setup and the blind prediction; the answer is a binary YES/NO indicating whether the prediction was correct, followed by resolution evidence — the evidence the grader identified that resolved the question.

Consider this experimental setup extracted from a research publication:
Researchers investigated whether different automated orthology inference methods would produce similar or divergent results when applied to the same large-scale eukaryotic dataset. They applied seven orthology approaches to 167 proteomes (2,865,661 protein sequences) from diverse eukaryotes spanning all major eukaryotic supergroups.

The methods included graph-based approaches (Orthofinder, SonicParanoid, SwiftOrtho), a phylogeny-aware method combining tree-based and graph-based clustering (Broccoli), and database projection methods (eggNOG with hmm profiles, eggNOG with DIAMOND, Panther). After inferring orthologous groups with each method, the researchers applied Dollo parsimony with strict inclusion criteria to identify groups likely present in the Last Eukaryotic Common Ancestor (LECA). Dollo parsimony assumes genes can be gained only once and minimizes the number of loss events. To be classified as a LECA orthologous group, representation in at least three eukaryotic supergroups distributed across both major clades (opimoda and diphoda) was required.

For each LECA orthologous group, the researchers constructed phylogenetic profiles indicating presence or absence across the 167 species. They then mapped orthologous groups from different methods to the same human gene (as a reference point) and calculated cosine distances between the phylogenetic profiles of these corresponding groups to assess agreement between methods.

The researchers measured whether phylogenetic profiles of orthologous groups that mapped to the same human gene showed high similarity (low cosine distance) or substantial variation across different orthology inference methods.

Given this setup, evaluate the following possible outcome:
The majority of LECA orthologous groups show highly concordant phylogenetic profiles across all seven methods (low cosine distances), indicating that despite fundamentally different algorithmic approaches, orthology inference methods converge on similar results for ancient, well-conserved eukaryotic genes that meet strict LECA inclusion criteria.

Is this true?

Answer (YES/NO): NO